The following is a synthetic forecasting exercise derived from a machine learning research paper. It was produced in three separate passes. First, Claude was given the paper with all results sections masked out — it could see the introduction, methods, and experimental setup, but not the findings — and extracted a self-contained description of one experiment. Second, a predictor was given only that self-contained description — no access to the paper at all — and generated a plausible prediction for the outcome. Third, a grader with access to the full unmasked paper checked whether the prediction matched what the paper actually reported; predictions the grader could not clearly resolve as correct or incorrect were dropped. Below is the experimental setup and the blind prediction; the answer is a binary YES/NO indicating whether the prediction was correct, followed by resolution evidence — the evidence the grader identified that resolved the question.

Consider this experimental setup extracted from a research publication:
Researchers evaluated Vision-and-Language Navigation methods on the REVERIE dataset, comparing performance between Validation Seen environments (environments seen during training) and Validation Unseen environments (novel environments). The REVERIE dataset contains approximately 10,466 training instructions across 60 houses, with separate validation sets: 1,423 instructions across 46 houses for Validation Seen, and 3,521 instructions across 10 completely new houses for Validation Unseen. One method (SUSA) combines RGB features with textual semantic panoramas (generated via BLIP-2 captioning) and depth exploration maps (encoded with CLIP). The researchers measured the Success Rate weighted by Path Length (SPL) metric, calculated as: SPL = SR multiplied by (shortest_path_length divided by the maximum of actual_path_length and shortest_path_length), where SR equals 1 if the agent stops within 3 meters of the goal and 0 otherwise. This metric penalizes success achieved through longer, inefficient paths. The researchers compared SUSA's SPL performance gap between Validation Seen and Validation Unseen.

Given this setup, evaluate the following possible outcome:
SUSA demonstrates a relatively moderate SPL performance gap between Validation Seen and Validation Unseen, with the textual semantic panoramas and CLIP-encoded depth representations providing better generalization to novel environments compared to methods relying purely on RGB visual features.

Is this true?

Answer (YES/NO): NO